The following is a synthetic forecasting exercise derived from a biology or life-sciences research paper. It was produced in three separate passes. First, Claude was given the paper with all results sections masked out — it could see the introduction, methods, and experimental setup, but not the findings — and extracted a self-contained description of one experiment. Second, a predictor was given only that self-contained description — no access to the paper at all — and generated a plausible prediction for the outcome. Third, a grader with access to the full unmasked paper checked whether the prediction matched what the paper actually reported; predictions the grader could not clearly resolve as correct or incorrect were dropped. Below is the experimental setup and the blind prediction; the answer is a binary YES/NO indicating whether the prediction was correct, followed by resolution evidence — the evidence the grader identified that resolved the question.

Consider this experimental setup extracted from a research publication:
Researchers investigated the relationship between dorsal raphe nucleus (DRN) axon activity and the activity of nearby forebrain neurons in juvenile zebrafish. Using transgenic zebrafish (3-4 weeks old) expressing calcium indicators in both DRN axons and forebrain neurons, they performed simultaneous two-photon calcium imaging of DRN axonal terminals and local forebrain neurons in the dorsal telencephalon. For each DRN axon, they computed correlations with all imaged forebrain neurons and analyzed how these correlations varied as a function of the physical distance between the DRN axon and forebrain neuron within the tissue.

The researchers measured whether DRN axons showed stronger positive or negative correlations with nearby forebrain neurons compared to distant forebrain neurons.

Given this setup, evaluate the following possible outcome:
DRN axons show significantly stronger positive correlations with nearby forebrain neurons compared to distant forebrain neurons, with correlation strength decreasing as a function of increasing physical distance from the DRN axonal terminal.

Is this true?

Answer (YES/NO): YES